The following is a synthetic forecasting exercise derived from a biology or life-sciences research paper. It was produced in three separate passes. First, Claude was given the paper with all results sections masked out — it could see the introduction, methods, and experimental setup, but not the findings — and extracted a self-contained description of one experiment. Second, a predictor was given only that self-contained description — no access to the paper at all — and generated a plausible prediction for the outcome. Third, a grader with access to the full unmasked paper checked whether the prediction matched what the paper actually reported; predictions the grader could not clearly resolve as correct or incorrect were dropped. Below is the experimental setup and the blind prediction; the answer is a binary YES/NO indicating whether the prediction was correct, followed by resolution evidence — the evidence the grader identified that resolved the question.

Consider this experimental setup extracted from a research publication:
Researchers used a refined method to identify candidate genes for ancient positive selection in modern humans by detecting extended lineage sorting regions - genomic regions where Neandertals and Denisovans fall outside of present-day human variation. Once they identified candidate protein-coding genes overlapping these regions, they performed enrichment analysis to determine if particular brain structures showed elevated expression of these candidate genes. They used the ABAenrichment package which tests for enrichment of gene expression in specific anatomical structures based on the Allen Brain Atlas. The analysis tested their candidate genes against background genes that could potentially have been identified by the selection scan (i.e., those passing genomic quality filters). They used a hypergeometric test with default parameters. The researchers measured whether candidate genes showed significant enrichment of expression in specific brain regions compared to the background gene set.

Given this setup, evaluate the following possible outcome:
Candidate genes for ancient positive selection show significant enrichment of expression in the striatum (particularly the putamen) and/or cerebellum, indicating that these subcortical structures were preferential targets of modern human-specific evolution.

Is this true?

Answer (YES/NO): NO